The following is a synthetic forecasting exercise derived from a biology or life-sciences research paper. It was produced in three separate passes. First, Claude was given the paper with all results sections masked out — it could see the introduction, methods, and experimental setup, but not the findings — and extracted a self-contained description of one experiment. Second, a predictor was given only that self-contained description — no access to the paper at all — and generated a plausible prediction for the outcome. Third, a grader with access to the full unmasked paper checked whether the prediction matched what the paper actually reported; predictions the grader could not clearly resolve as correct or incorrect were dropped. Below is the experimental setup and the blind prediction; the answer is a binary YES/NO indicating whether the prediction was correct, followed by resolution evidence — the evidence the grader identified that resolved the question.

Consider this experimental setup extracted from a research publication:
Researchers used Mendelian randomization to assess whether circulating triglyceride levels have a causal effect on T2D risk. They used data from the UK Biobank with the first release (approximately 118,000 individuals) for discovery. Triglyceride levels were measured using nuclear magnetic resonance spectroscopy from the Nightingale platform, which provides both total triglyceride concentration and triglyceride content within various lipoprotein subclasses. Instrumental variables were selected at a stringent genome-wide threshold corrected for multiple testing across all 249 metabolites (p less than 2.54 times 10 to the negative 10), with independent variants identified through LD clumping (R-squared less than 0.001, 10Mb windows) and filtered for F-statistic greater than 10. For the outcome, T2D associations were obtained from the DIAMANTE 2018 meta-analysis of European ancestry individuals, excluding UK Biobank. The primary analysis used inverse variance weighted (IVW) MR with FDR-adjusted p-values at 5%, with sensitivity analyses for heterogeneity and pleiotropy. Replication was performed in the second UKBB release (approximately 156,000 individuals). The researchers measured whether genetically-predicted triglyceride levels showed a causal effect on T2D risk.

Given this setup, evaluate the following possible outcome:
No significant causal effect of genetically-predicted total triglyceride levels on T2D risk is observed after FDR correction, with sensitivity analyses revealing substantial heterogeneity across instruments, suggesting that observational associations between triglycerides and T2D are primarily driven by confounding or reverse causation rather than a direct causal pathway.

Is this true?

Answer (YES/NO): NO